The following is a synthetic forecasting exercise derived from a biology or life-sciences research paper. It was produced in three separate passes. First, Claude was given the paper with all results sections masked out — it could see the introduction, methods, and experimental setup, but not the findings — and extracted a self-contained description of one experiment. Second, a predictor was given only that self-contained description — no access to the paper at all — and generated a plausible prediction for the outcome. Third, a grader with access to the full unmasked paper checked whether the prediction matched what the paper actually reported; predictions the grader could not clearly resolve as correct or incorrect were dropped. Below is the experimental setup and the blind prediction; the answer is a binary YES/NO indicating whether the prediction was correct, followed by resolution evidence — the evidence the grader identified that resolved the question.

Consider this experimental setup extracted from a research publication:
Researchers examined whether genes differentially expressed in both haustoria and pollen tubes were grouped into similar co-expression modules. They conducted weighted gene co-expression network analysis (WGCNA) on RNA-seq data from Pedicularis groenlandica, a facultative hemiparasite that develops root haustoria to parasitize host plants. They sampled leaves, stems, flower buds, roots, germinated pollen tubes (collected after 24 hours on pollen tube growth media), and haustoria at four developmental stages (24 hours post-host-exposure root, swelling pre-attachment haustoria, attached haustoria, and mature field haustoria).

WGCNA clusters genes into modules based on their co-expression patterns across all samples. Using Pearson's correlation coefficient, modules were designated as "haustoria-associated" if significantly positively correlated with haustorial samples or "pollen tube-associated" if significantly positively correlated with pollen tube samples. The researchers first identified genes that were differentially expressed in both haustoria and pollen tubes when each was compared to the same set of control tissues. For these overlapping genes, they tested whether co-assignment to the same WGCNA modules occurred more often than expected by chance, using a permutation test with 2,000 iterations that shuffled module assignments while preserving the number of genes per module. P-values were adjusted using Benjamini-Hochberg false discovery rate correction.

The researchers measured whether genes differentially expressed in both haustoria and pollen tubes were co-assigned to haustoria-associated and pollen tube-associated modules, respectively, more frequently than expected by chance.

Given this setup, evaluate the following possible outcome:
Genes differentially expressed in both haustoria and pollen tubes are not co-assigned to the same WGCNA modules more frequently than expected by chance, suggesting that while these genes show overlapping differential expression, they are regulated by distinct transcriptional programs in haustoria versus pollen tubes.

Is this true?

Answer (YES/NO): NO